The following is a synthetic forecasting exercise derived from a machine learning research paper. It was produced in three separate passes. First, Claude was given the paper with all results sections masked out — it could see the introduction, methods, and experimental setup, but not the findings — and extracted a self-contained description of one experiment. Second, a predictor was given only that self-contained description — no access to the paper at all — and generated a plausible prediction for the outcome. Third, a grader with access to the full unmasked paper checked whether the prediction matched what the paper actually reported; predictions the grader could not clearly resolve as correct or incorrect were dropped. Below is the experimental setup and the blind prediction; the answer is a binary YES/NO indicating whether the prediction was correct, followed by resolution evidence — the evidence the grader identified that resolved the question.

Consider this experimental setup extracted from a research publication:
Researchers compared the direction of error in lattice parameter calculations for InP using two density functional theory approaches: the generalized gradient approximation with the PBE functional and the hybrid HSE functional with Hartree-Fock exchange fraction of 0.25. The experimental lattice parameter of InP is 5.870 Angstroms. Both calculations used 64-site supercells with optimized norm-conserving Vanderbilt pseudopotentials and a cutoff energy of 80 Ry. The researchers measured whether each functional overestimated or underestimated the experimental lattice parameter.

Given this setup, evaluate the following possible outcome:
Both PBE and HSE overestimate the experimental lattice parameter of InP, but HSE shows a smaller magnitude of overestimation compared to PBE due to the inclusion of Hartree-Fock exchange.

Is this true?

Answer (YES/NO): NO